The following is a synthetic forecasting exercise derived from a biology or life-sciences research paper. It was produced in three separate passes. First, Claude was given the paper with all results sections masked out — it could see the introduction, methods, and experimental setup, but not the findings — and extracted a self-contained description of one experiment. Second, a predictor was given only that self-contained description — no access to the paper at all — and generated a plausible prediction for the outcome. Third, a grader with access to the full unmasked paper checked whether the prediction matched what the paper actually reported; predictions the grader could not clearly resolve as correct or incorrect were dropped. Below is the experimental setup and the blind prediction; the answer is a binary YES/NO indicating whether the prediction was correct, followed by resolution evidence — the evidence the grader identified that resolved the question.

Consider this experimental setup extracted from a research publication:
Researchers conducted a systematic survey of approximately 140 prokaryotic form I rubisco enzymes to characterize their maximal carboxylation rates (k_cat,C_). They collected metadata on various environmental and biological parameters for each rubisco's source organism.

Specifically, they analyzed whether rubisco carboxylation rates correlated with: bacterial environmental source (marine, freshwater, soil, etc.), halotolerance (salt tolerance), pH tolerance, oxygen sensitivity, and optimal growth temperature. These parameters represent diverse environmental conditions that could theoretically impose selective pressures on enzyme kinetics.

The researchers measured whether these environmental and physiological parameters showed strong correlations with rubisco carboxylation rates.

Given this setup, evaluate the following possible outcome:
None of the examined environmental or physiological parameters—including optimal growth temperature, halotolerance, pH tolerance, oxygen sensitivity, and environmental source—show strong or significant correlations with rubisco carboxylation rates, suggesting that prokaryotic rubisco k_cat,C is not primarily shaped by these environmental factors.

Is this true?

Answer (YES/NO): YES